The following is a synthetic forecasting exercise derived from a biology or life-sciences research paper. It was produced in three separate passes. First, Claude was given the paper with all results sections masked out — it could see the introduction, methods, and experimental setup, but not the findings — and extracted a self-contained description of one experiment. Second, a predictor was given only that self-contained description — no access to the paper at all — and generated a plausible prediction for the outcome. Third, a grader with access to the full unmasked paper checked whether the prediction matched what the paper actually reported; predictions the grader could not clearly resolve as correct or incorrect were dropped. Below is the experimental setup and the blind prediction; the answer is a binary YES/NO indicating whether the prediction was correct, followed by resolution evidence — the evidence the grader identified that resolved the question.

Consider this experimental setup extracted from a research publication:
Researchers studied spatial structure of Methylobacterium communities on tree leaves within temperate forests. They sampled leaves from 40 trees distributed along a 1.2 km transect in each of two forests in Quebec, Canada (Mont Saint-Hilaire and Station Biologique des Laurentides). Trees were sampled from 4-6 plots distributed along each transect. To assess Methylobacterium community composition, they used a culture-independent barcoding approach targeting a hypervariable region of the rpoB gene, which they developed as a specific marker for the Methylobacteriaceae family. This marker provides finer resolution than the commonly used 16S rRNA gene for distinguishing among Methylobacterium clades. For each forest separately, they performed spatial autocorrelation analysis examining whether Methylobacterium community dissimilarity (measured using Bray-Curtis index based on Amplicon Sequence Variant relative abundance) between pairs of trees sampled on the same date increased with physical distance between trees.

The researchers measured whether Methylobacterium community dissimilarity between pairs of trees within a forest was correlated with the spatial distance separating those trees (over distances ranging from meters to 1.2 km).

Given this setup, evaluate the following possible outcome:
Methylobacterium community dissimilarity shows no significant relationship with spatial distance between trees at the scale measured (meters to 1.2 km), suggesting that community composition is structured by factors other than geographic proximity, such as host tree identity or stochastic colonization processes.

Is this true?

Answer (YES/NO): NO